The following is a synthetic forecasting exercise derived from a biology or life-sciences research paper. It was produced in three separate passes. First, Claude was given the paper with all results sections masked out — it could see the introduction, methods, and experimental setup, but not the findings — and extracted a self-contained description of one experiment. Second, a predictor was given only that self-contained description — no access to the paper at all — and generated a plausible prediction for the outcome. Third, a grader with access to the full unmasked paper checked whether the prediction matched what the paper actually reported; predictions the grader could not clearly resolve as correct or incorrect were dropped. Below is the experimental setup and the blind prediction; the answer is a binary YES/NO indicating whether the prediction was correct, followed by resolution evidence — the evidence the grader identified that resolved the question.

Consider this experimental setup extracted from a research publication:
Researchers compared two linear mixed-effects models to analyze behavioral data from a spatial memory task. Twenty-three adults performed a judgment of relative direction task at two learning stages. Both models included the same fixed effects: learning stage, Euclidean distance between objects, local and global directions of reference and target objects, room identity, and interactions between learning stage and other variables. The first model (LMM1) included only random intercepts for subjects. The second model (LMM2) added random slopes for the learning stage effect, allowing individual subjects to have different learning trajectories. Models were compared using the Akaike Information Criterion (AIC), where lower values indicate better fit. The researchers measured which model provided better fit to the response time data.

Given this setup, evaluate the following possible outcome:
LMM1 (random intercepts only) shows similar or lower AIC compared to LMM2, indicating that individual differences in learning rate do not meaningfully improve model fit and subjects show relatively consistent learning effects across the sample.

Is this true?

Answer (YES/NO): NO